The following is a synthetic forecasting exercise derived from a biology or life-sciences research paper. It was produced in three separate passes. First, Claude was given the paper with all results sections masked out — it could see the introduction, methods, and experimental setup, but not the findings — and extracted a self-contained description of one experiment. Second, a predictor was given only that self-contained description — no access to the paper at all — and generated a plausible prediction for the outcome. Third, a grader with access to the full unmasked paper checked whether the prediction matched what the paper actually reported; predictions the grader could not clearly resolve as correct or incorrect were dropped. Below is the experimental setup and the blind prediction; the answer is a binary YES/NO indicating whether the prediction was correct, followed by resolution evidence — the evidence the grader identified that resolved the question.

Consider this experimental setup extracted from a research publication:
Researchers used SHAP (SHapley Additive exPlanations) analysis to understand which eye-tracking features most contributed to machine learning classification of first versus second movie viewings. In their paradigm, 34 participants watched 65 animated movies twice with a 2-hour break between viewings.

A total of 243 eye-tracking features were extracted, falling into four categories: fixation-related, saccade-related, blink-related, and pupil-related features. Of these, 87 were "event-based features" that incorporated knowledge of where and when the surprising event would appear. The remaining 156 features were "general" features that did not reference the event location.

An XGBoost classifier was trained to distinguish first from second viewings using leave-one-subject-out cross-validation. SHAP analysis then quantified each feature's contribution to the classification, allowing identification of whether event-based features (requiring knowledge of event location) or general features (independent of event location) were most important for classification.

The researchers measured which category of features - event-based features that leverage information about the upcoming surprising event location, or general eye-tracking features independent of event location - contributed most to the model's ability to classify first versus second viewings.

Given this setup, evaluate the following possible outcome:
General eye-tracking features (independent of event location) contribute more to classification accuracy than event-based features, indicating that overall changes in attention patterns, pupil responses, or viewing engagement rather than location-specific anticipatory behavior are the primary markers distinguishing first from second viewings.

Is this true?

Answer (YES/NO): NO